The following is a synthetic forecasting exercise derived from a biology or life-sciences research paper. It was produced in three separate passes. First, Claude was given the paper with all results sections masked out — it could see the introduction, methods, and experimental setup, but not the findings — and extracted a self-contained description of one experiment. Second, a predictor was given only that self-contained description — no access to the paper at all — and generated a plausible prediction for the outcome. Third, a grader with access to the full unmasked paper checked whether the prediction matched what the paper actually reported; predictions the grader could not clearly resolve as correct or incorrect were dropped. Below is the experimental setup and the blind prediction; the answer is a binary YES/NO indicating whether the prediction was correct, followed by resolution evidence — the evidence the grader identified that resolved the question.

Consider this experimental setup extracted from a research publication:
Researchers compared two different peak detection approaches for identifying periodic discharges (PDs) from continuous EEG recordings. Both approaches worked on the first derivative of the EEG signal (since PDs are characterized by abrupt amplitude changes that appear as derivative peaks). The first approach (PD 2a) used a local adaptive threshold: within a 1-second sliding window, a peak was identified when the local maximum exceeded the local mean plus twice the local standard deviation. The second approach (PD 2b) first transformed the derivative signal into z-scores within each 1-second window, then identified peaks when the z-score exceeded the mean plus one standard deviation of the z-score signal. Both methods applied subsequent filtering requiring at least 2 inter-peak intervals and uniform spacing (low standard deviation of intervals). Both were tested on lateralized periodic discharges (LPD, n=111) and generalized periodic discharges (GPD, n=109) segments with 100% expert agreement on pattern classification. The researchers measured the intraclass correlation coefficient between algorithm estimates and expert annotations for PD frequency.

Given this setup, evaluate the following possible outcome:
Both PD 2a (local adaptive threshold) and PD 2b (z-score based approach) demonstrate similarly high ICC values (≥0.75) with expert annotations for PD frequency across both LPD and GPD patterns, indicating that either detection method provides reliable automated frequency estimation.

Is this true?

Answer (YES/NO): NO